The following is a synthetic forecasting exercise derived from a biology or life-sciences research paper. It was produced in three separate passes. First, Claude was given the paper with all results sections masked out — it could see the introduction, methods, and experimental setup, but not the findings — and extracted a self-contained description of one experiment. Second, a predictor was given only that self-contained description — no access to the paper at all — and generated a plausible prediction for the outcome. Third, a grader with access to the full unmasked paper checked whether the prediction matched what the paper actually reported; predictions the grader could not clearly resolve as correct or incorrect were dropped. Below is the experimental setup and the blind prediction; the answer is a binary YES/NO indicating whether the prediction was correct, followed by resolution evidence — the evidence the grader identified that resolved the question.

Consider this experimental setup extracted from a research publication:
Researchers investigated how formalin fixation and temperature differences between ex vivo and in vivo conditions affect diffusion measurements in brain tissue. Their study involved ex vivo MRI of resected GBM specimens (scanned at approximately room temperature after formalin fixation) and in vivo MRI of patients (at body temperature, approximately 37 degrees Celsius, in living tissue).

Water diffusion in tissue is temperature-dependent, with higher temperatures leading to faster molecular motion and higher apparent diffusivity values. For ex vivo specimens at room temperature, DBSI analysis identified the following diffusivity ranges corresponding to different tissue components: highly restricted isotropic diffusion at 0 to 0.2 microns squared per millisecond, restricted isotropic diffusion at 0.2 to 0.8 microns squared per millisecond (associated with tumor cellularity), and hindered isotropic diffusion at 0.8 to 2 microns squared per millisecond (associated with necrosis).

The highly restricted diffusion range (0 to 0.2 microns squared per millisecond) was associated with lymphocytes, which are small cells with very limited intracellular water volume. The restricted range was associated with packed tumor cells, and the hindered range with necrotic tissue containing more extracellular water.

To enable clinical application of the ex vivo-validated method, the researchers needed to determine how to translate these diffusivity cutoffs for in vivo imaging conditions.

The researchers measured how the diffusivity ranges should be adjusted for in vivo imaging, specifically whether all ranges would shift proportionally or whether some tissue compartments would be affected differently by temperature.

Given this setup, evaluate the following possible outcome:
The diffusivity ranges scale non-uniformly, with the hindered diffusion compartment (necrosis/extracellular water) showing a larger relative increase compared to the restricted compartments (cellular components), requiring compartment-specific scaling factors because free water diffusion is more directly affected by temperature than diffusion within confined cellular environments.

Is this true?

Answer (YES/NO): NO